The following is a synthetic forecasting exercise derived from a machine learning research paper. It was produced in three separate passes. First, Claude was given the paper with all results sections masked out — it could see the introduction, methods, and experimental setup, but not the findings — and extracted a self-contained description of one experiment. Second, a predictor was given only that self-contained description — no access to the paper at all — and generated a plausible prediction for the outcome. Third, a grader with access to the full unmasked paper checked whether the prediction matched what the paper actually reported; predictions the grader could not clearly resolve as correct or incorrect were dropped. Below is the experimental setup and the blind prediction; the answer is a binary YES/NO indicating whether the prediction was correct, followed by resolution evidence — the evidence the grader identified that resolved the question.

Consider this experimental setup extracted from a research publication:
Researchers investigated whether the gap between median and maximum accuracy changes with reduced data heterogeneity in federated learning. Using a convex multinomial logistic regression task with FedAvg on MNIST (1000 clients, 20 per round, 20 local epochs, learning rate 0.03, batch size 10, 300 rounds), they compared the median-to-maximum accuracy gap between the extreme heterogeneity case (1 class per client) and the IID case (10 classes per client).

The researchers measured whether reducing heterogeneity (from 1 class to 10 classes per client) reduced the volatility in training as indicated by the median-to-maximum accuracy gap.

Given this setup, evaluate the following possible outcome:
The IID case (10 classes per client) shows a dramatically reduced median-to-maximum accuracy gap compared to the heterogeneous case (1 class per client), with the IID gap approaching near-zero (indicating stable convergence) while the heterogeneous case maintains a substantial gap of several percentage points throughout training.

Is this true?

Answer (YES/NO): YES